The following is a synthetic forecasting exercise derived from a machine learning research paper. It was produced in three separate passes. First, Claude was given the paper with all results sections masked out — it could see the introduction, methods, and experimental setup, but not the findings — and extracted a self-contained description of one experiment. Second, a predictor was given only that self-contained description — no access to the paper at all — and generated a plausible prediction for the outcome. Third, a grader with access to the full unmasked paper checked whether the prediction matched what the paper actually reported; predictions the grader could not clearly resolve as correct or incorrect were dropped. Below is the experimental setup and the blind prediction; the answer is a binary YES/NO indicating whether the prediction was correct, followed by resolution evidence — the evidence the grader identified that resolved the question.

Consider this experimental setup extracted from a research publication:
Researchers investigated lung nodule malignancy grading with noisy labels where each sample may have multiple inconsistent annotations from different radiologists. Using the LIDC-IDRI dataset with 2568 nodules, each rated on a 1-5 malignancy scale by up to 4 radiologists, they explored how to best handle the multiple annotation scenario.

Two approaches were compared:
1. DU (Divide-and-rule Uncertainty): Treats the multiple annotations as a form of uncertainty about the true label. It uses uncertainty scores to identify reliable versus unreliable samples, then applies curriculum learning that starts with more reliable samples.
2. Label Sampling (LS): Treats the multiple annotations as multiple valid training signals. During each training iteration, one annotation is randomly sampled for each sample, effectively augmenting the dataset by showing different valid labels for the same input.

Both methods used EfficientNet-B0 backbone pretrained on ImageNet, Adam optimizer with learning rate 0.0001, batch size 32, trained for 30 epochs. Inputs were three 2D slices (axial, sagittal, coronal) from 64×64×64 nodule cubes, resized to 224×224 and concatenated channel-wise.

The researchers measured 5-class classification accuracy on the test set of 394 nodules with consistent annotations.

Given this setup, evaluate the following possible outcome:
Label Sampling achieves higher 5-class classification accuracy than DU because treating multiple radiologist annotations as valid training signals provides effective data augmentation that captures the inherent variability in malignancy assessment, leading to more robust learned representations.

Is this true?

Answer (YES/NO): NO